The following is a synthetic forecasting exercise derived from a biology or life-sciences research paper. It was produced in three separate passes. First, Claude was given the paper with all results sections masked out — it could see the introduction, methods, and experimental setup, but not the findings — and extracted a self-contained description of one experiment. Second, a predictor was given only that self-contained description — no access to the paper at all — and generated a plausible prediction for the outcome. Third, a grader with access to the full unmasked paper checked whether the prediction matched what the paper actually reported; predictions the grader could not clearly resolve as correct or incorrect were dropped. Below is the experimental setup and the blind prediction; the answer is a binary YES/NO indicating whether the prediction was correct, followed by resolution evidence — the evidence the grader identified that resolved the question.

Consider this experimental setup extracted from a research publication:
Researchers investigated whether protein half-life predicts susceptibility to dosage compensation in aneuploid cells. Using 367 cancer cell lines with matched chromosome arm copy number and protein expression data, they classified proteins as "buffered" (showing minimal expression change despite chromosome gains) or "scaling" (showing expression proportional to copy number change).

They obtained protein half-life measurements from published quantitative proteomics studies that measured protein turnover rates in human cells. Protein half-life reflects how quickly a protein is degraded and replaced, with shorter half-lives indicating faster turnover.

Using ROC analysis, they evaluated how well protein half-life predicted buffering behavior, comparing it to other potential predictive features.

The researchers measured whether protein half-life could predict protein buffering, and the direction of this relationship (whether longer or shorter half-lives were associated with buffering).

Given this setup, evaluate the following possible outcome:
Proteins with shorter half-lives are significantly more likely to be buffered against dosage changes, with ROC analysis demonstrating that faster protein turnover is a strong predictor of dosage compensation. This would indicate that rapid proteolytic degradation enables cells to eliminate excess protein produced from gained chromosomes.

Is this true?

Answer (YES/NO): NO